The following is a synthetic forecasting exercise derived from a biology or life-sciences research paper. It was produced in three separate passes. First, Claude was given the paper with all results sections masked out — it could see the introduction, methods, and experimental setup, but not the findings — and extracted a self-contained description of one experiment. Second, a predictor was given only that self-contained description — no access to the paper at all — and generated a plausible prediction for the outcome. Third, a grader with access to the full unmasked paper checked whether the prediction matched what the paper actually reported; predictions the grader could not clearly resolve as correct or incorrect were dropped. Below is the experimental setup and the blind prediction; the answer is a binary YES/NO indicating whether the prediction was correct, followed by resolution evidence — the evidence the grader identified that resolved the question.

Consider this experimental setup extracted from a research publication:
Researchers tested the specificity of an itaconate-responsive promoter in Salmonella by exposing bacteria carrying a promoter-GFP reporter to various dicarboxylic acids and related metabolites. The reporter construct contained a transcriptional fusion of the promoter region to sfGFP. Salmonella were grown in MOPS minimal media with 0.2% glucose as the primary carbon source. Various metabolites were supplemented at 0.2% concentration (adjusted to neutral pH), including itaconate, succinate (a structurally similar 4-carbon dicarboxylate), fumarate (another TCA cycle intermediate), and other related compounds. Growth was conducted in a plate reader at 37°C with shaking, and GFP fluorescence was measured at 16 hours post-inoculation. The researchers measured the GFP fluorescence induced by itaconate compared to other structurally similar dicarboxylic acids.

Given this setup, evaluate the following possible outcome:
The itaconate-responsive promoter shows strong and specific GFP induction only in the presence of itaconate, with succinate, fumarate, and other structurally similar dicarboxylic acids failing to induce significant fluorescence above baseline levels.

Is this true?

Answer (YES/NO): NO